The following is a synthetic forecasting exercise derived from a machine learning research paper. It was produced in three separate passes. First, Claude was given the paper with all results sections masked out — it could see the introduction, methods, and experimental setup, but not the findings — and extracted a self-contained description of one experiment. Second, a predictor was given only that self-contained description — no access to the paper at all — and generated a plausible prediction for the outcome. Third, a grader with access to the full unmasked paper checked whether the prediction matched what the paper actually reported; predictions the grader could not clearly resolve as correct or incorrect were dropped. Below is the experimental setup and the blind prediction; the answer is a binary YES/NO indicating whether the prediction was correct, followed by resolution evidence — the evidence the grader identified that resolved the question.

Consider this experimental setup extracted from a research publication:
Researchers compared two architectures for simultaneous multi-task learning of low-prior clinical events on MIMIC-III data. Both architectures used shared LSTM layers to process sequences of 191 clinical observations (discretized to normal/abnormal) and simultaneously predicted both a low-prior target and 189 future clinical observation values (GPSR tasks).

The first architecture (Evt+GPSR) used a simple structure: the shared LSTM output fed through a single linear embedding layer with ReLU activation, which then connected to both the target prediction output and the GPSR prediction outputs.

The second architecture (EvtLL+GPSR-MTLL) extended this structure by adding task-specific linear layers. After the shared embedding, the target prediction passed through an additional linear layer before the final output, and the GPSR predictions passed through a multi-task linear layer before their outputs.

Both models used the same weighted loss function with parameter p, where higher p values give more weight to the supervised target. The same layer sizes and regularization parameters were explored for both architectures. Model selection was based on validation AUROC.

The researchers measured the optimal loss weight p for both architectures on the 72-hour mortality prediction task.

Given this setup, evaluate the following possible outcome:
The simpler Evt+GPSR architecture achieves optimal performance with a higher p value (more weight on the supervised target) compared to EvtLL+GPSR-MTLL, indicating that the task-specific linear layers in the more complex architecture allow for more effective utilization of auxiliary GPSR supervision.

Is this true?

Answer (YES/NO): NO